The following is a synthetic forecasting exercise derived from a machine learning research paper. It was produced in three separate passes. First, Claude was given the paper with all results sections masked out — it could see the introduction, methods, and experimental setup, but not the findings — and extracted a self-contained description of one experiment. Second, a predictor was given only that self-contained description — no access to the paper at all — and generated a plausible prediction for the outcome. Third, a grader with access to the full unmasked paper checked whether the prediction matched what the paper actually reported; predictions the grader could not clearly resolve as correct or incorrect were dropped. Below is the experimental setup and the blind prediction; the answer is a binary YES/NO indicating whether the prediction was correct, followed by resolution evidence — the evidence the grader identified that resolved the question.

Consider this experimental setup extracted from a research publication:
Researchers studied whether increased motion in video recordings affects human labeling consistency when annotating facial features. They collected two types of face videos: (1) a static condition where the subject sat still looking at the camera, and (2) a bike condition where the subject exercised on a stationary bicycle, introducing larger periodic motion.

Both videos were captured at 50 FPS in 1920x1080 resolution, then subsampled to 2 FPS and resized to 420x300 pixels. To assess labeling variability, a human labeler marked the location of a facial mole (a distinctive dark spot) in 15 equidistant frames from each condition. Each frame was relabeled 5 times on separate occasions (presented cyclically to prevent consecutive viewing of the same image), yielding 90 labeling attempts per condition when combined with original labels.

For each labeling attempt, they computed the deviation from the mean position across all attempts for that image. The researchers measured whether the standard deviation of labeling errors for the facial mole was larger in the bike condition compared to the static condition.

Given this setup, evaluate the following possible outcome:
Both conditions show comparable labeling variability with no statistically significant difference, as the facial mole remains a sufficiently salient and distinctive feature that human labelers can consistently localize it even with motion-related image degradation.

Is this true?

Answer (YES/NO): NO